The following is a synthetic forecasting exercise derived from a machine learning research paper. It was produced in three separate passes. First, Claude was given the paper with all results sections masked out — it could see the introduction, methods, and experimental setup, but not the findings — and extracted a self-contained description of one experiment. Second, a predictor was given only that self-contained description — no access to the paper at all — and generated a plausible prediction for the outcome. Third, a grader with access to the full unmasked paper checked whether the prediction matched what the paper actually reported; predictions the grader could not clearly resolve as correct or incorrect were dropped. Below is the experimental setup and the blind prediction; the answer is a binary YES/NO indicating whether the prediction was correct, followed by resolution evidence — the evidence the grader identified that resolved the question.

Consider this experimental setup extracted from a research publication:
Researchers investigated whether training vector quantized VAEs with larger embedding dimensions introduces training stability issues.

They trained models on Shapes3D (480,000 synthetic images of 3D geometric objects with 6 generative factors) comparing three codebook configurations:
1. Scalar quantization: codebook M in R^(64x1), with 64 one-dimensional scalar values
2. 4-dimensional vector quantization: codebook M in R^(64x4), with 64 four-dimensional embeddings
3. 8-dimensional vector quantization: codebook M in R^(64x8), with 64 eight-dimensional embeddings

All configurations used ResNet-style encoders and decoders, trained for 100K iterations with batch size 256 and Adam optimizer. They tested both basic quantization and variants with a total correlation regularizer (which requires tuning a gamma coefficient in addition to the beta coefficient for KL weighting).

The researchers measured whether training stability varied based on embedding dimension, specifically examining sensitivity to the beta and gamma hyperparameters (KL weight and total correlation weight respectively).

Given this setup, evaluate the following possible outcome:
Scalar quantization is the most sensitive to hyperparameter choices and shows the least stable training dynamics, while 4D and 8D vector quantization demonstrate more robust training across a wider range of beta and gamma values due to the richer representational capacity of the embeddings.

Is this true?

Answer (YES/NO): NO